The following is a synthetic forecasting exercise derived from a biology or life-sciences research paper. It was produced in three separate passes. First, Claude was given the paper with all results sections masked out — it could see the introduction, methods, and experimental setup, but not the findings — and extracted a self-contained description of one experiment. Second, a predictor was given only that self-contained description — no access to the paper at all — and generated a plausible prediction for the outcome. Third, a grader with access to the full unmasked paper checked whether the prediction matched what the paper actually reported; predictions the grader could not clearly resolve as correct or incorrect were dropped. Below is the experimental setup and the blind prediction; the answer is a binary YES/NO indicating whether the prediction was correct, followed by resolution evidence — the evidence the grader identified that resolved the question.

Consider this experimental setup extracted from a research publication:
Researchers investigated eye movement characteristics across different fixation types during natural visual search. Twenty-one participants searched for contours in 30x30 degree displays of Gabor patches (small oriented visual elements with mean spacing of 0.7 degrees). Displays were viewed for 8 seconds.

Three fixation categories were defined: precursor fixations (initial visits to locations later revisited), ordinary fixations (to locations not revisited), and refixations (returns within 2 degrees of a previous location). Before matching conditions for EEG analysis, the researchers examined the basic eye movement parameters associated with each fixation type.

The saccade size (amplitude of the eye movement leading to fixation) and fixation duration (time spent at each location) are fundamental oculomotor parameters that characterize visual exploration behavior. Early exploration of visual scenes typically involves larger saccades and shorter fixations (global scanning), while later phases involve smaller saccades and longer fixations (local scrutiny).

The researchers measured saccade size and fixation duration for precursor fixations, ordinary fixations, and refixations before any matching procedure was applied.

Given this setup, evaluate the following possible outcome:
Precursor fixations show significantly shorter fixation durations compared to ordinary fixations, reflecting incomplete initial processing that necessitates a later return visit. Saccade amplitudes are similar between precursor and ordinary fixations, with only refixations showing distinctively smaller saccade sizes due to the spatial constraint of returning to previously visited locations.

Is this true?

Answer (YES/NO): NO